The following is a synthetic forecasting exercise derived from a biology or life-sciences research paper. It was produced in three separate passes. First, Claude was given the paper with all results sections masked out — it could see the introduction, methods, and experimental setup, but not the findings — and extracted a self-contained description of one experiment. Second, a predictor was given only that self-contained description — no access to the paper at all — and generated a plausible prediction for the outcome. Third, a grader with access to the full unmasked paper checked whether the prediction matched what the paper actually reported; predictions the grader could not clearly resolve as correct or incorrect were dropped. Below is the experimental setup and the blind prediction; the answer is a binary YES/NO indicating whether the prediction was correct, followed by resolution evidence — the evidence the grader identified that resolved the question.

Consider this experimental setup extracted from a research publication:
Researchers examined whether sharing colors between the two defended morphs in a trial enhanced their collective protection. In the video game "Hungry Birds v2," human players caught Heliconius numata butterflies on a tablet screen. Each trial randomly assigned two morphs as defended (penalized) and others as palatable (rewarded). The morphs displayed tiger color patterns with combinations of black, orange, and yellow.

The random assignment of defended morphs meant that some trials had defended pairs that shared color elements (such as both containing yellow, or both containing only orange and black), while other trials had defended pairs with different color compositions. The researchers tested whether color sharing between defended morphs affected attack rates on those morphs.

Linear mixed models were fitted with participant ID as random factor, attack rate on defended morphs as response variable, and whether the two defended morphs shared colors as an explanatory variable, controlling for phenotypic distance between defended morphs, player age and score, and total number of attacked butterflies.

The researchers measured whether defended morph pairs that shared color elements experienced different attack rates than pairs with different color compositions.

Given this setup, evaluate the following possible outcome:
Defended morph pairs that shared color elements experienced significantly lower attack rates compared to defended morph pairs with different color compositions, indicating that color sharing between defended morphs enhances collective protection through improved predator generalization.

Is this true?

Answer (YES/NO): NO